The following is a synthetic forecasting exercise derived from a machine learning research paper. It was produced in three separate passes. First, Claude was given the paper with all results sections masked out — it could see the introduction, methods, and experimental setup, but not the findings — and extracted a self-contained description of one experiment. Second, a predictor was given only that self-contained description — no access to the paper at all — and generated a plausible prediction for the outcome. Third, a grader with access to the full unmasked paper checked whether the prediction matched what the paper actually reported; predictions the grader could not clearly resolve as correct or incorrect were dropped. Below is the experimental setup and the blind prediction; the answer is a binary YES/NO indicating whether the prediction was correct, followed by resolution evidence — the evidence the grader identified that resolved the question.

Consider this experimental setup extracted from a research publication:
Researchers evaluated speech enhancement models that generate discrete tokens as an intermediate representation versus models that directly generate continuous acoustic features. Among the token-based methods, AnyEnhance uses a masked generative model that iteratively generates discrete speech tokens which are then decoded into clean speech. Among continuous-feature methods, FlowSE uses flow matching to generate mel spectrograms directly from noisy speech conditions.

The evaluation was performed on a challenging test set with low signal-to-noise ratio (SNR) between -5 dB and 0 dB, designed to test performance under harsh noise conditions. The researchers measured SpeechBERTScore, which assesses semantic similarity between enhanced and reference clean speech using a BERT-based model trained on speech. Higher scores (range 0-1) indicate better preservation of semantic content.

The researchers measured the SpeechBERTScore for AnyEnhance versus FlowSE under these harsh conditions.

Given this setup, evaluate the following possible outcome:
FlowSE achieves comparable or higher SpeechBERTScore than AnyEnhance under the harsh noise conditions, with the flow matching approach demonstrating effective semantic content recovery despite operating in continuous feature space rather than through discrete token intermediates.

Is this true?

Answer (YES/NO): NO